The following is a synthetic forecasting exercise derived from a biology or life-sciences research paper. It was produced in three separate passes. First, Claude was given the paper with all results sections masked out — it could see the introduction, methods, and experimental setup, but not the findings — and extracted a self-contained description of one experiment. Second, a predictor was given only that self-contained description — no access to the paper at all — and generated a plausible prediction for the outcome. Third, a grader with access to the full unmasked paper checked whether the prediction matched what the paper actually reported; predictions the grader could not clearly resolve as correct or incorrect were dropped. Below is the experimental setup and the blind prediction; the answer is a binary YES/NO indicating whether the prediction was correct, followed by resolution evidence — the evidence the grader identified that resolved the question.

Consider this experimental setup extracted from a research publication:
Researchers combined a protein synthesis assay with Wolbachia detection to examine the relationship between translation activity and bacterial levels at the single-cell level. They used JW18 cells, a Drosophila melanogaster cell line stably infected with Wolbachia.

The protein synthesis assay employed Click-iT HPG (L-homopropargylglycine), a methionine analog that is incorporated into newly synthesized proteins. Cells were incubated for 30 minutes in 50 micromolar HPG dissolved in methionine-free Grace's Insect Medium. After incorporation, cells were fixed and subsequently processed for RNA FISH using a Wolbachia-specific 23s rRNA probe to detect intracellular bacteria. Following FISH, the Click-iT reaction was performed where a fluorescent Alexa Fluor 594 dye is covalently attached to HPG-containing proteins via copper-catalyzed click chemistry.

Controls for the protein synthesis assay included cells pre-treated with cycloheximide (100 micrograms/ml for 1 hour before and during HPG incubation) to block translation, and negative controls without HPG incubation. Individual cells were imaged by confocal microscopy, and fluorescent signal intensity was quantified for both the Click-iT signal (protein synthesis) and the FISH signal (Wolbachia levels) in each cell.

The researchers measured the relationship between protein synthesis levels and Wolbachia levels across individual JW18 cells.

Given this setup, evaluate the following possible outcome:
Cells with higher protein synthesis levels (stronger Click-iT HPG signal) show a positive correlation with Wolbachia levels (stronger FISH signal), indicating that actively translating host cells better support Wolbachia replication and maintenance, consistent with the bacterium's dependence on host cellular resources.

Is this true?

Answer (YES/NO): NO